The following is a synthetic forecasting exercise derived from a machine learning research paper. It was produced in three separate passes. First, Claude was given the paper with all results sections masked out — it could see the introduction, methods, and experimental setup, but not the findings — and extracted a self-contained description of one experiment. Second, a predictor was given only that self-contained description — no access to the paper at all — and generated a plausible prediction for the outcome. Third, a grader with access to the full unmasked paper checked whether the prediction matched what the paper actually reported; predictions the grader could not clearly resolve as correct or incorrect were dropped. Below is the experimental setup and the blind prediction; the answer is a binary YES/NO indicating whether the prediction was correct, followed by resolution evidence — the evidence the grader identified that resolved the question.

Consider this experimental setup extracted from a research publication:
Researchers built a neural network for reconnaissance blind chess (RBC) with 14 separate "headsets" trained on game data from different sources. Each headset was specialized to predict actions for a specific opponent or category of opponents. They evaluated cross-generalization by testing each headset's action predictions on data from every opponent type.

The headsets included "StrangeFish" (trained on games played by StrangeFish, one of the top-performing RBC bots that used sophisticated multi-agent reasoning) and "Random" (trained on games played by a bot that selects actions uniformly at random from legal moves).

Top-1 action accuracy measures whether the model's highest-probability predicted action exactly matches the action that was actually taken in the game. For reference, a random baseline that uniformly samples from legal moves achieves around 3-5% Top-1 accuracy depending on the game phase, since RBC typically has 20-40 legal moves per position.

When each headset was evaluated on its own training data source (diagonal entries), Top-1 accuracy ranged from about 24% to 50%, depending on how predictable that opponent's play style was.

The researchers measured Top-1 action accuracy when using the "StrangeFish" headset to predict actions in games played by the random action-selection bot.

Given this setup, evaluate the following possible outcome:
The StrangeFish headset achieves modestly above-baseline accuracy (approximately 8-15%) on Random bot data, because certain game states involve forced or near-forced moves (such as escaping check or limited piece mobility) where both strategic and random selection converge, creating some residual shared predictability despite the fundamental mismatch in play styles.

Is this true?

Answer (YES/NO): NO